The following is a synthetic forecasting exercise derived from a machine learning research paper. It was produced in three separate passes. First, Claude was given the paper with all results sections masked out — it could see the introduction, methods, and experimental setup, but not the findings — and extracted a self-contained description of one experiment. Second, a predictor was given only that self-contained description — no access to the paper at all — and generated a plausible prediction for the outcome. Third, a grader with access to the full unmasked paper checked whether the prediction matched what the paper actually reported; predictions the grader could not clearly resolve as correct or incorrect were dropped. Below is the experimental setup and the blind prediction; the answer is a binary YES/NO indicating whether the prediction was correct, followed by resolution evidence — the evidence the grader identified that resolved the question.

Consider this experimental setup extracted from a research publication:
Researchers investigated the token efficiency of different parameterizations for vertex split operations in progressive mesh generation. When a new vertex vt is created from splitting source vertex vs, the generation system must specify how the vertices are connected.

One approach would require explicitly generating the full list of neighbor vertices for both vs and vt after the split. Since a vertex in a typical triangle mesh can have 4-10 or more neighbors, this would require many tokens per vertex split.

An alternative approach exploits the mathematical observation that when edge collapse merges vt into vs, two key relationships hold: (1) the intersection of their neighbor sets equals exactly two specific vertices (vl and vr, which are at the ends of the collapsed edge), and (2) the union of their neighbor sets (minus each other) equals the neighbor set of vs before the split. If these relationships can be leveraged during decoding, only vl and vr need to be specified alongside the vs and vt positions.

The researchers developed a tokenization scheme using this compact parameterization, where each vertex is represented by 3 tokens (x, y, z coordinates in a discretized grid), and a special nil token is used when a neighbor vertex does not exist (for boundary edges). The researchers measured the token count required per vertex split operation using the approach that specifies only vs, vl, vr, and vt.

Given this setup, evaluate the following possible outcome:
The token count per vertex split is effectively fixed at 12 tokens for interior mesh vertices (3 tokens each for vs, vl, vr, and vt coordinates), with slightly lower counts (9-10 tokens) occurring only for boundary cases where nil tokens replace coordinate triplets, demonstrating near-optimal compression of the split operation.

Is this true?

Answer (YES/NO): NO